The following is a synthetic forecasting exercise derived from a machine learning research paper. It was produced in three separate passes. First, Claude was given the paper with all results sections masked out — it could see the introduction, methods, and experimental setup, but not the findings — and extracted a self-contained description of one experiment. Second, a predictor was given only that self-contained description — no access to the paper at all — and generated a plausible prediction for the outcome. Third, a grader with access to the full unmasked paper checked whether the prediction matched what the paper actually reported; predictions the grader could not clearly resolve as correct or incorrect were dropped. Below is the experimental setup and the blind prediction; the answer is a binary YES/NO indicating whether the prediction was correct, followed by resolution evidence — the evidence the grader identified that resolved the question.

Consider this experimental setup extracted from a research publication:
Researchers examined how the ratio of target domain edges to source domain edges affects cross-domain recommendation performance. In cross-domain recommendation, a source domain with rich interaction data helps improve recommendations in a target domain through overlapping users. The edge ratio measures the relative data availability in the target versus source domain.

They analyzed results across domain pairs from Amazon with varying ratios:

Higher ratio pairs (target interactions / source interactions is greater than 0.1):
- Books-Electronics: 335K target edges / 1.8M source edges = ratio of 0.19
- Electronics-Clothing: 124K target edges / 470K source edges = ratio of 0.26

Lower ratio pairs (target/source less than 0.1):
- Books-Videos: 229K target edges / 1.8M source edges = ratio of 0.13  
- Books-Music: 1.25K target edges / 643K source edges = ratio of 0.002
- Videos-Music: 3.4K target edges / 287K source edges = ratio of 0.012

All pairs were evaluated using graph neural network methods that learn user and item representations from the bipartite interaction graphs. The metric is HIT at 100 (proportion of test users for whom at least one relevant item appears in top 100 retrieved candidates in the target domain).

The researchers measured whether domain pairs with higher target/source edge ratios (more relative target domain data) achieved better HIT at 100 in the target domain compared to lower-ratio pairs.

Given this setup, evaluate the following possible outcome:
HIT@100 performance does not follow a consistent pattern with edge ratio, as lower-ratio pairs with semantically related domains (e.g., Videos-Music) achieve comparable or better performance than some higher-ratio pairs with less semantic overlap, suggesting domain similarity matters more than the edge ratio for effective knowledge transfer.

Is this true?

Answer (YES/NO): YES